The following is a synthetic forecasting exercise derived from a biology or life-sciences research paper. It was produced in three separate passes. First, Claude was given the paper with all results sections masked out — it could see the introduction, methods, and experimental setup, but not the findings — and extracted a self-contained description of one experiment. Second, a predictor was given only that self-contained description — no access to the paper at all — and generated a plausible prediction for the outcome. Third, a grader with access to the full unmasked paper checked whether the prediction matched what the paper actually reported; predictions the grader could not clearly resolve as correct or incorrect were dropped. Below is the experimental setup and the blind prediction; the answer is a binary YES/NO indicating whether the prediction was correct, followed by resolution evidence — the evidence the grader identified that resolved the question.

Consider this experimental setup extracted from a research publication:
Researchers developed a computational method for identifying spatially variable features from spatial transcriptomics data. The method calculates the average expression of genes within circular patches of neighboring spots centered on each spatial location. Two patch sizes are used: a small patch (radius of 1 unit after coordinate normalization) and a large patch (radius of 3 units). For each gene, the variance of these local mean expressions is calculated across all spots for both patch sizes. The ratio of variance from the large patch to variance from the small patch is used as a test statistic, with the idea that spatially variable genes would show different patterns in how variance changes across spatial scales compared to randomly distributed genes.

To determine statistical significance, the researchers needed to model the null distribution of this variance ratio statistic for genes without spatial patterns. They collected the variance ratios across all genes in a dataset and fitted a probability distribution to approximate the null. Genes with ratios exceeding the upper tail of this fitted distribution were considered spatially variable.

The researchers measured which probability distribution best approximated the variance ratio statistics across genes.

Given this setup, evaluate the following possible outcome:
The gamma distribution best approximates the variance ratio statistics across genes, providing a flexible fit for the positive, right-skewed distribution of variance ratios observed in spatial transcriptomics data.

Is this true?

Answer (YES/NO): NO